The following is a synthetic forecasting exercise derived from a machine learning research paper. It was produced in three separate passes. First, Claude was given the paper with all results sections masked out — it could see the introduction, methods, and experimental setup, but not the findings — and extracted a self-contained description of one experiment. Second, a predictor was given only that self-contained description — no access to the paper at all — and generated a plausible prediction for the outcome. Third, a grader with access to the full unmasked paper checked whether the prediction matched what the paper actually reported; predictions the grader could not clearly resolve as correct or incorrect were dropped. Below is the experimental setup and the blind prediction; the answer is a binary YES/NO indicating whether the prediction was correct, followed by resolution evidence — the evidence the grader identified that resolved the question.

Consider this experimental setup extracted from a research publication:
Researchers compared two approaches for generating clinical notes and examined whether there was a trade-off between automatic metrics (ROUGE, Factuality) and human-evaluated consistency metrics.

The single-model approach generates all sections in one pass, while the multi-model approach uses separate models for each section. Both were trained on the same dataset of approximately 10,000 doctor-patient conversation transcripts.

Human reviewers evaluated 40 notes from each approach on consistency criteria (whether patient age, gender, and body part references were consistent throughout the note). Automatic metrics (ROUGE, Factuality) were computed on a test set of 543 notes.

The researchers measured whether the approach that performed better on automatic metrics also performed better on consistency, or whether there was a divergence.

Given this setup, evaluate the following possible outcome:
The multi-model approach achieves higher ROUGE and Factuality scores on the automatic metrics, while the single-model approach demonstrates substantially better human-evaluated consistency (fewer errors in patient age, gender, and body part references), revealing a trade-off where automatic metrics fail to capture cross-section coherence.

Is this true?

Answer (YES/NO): YES